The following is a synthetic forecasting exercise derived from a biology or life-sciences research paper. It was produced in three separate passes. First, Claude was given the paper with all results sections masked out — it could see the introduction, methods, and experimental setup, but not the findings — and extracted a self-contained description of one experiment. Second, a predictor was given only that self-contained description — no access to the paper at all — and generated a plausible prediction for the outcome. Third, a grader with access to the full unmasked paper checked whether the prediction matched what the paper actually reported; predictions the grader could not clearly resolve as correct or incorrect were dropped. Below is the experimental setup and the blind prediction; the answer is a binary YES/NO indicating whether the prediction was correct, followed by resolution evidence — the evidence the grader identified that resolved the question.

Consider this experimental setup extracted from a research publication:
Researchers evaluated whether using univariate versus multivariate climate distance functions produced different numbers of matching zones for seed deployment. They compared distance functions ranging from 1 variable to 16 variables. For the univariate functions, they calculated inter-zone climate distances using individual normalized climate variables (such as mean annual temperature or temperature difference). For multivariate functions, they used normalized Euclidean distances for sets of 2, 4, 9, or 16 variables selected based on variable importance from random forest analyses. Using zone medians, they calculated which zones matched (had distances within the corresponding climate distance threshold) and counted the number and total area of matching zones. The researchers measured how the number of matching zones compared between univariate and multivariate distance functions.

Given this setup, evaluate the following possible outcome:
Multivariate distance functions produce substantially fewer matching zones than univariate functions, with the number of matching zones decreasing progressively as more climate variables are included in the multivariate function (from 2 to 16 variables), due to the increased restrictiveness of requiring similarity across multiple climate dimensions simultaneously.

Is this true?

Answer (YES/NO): NO